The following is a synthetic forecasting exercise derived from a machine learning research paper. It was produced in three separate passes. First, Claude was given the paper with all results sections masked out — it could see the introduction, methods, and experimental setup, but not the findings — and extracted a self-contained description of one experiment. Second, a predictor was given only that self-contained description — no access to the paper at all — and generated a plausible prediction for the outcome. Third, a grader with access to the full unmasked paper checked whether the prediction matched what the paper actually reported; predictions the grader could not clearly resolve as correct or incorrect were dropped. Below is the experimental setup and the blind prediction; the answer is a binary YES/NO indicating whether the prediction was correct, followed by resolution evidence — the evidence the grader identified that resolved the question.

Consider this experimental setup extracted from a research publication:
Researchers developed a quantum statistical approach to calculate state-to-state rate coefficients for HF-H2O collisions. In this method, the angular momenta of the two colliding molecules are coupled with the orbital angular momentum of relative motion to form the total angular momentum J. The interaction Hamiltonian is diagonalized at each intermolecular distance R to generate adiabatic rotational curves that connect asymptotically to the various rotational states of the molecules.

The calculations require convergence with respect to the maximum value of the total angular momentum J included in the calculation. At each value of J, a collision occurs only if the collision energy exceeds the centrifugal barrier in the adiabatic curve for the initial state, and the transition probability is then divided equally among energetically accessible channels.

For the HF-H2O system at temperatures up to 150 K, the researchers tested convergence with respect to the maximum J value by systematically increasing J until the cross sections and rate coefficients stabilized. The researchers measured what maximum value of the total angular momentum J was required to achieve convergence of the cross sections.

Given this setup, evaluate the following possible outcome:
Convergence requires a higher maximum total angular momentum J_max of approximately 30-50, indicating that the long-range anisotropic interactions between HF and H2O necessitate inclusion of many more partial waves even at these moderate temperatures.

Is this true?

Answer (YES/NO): NO